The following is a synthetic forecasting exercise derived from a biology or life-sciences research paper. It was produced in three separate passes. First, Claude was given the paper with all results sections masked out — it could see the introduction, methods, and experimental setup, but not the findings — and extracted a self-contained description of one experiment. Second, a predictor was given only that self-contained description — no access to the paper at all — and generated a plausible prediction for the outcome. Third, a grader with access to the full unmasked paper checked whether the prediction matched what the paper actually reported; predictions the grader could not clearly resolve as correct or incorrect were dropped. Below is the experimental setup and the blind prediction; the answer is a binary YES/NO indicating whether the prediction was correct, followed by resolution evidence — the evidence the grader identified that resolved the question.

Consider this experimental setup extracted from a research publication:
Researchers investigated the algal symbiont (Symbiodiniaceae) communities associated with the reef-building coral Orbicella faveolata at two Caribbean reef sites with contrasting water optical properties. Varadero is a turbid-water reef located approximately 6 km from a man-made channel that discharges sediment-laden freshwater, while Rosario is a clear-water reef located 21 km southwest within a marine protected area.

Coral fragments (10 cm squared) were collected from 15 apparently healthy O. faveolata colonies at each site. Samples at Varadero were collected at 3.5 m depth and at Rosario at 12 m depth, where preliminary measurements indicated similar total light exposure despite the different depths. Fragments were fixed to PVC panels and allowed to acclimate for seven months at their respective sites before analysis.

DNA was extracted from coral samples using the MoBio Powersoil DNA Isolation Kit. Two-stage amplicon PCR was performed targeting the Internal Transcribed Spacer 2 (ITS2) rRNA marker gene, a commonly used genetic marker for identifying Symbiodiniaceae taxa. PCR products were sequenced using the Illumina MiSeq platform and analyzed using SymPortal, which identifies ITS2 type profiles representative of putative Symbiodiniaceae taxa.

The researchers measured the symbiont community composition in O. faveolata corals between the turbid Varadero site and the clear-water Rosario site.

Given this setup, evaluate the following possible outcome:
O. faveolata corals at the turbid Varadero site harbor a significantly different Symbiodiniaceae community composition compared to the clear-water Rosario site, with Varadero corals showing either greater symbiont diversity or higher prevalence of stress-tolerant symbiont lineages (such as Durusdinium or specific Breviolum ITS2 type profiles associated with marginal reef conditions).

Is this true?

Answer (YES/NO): NO